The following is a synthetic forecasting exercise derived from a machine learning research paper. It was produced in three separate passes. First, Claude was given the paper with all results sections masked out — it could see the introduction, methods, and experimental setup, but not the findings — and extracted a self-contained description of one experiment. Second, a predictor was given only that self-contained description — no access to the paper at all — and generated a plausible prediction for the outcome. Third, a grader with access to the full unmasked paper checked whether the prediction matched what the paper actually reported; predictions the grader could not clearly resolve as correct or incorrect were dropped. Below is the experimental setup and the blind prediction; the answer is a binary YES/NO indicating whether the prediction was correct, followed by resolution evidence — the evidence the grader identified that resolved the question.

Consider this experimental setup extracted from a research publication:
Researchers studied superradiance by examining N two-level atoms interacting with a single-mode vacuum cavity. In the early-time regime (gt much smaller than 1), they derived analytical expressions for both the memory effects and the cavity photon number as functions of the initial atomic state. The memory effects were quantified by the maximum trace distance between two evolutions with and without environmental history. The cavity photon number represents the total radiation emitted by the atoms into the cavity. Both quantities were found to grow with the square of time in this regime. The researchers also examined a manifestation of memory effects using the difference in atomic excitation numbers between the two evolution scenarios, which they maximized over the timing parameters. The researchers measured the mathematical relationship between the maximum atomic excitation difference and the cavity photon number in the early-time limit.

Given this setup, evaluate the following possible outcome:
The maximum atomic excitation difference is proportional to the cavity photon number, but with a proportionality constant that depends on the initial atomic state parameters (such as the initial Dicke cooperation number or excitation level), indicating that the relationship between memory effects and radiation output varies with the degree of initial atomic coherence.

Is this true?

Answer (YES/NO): NO